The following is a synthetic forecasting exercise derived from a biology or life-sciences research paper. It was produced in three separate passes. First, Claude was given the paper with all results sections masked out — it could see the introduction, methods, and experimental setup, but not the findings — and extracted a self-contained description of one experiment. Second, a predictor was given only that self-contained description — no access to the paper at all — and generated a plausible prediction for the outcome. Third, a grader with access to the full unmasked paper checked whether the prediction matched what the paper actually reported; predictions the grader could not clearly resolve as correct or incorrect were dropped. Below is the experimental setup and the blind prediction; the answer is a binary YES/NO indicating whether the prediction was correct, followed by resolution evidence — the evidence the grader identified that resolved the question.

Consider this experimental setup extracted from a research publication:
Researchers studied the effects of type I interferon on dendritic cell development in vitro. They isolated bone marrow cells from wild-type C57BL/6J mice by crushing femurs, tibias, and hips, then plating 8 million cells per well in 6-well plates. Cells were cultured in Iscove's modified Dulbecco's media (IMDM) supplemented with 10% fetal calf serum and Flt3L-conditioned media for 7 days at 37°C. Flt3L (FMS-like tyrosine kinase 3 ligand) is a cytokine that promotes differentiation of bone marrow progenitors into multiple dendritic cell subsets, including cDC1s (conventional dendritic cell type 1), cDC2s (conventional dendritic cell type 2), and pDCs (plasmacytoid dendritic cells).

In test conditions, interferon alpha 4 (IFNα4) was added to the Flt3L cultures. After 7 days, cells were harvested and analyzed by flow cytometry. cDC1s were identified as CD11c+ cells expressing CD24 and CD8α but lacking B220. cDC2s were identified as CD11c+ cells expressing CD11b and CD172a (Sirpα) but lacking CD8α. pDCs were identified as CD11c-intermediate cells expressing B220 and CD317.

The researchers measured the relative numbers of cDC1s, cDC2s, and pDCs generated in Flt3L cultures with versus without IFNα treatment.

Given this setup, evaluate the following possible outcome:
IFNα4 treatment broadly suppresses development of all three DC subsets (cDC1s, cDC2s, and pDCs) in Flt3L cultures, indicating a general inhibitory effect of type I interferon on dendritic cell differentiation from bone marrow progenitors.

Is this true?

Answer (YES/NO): NO